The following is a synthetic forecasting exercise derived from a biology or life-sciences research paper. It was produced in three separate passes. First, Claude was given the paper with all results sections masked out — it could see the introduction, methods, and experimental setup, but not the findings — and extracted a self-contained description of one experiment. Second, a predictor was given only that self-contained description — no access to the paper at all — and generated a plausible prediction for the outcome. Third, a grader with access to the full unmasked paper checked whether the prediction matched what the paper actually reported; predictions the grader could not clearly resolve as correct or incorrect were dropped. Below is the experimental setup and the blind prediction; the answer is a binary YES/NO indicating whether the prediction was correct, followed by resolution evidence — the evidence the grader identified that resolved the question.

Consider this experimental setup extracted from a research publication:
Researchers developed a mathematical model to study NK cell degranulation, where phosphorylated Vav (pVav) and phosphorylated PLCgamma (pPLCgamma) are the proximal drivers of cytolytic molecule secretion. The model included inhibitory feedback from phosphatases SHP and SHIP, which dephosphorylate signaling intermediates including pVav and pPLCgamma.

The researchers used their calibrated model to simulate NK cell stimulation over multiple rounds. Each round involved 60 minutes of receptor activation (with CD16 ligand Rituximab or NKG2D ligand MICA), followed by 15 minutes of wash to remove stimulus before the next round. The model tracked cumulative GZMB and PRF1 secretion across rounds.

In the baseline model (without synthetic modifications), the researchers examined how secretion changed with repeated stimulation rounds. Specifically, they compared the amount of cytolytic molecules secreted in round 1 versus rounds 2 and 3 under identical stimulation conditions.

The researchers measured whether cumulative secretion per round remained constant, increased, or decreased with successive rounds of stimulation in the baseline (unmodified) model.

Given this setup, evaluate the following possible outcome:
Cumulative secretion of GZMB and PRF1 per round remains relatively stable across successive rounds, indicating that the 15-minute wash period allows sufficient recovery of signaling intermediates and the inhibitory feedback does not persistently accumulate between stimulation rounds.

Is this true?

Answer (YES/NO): NO